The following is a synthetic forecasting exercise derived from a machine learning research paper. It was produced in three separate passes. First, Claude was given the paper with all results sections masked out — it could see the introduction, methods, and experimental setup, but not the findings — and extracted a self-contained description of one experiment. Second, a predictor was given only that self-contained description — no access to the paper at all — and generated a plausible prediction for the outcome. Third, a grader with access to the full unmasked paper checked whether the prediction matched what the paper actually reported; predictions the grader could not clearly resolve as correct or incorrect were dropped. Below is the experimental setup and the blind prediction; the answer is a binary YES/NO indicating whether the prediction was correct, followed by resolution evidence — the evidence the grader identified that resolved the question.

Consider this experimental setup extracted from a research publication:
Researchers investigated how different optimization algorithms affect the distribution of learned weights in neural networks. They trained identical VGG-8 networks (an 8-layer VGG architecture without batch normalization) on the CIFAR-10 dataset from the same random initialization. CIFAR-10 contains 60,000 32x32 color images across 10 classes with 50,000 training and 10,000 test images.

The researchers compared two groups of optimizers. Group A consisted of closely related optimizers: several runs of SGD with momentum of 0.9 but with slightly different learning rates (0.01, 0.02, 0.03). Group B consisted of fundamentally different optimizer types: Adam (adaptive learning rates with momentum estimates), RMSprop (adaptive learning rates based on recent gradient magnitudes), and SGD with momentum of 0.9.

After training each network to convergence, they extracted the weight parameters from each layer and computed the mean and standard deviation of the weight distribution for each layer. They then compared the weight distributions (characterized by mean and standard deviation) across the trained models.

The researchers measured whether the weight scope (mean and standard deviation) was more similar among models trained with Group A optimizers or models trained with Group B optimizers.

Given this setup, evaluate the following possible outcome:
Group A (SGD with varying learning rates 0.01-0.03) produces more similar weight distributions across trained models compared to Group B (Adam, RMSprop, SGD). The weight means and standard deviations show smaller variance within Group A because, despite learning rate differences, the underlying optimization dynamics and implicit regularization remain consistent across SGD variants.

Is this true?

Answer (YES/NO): YES